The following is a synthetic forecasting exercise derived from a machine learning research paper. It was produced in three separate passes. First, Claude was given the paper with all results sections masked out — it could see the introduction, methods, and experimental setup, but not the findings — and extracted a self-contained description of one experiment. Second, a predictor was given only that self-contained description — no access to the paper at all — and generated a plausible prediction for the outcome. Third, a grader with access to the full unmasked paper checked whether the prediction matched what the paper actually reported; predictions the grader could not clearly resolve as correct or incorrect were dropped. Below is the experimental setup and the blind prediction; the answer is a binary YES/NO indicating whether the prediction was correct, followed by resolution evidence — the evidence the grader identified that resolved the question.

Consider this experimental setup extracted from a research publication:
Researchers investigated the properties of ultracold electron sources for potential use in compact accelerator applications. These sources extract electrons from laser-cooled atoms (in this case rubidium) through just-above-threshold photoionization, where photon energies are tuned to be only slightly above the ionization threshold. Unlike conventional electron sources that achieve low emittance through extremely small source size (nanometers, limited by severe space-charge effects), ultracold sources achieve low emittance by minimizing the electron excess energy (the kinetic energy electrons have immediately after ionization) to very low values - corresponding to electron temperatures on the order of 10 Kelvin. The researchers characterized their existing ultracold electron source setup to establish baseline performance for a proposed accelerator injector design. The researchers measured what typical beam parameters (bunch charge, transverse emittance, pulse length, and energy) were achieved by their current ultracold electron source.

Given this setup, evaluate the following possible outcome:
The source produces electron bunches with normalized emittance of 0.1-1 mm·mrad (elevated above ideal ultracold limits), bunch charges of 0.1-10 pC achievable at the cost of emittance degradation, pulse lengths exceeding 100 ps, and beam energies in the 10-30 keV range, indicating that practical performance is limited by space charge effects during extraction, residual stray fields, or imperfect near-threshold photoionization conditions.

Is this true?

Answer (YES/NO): NO